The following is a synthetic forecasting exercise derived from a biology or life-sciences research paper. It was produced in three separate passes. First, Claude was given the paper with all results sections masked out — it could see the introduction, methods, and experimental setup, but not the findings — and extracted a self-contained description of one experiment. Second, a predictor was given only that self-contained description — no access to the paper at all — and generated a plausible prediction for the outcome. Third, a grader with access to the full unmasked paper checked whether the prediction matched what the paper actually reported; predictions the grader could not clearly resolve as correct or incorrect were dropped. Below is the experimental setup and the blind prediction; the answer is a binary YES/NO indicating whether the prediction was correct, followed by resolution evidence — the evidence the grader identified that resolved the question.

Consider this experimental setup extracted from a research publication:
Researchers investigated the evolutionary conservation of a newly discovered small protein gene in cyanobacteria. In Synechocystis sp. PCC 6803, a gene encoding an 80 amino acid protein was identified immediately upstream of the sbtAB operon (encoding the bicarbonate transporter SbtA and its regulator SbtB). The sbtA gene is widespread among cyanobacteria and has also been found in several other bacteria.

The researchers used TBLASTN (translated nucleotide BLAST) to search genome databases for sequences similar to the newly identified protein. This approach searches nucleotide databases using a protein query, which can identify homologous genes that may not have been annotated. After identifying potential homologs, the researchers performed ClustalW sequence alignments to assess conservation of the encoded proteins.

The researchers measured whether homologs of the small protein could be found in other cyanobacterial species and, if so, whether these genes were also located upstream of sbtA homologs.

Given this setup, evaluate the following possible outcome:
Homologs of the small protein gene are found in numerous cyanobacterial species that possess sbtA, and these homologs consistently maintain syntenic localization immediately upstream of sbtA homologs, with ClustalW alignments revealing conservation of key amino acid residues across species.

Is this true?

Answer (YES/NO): NO